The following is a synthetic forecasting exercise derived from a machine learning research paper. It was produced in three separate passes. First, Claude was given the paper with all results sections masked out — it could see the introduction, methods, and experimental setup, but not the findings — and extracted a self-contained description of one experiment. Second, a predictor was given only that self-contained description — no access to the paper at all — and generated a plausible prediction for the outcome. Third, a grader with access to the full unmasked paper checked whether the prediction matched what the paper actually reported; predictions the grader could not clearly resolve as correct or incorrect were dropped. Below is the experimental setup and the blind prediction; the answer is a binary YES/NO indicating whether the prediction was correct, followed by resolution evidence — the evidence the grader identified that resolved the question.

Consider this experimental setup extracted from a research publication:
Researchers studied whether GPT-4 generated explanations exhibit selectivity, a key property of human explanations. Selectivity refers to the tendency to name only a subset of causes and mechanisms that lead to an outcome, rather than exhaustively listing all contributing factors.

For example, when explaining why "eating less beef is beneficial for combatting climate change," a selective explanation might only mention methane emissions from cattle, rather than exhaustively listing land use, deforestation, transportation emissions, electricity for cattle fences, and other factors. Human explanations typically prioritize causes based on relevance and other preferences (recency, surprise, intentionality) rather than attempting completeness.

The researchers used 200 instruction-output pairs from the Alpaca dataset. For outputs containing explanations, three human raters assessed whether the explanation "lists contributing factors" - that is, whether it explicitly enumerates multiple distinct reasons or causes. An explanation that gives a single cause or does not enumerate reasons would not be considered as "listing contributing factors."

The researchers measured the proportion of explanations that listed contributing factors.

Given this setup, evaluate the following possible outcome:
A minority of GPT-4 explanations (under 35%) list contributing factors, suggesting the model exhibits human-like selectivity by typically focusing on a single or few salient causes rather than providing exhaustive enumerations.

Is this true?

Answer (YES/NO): NO